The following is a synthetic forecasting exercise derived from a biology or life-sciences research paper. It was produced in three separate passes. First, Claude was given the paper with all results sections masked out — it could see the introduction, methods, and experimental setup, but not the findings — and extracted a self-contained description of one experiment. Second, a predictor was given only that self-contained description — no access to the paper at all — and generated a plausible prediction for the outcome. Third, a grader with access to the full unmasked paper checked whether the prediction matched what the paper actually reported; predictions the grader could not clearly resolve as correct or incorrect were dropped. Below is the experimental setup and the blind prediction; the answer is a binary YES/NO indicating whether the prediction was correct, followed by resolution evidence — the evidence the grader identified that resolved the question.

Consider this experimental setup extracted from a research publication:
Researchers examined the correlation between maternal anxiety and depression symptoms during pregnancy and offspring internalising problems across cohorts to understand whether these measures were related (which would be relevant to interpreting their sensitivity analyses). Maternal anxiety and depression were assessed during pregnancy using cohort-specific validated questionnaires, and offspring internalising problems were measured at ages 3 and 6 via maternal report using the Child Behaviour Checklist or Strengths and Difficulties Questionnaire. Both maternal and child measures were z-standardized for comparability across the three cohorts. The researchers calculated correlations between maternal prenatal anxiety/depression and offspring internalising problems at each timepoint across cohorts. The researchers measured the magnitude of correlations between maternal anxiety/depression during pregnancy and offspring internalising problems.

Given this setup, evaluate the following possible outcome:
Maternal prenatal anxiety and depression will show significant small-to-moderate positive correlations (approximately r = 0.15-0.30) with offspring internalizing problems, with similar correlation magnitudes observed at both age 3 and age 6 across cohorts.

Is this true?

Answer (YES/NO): NO